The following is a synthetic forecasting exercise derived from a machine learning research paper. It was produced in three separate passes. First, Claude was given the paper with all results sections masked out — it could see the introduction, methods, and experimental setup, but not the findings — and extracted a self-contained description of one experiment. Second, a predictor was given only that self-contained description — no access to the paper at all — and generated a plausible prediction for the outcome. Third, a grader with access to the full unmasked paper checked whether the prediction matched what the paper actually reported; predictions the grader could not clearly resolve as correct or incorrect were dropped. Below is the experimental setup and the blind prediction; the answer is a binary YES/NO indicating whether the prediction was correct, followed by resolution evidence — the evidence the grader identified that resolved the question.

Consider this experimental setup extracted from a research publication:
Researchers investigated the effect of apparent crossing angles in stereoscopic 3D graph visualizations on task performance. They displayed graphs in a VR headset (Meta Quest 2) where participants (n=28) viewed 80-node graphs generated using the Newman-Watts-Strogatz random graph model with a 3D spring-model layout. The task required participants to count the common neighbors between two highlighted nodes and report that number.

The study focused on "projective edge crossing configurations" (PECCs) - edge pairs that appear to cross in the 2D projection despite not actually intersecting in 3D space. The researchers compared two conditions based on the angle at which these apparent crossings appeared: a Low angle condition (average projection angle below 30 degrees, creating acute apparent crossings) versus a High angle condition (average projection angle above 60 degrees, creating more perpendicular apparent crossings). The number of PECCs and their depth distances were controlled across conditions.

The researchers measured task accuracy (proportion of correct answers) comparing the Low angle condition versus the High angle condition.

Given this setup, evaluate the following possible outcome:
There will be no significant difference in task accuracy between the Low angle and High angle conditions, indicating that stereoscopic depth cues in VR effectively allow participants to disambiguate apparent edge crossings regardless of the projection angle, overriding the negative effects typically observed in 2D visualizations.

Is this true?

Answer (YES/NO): YES